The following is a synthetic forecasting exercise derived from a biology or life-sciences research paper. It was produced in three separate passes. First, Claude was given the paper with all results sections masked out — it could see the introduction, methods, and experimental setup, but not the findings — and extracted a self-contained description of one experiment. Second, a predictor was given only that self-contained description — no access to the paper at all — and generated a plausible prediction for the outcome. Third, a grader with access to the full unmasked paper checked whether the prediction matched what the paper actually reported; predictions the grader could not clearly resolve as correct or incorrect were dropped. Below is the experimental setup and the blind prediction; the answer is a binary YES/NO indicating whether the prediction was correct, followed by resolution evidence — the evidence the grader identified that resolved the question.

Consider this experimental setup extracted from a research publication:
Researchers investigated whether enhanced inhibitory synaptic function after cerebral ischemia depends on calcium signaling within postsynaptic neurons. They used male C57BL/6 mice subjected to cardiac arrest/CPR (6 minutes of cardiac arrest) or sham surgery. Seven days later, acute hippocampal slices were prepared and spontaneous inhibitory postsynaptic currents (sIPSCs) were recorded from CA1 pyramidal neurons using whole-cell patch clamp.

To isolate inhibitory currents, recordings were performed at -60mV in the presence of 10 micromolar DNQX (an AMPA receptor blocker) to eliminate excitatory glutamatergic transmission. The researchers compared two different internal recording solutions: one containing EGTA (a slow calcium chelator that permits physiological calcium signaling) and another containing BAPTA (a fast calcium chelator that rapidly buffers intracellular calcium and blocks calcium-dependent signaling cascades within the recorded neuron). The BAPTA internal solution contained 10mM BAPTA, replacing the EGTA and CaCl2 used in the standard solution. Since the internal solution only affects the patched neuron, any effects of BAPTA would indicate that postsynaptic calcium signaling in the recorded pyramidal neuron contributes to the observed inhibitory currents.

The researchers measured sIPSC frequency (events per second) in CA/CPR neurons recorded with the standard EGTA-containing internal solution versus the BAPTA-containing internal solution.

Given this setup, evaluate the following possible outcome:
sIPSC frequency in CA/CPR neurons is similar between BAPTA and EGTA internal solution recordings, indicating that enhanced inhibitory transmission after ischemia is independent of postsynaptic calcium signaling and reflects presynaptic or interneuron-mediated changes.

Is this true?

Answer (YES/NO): YES